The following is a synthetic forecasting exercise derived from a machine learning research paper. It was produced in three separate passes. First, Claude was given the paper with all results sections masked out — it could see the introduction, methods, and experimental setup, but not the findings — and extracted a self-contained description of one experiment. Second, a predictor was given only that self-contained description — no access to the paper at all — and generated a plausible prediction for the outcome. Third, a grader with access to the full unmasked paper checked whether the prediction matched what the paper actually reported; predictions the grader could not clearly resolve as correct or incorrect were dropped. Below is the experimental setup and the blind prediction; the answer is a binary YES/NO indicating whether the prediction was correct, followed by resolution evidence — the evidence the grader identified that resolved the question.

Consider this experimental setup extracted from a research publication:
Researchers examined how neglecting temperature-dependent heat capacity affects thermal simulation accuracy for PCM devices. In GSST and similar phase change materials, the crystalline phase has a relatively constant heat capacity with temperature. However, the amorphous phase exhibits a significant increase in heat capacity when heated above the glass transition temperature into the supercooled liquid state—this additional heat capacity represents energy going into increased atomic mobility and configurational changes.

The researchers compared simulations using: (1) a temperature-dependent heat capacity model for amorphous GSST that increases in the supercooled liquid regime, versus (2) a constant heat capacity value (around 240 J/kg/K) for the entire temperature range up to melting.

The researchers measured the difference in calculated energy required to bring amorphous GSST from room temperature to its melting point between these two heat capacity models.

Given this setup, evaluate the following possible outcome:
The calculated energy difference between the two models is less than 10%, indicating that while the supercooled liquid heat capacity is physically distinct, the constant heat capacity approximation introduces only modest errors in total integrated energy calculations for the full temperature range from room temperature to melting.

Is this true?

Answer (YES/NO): NO